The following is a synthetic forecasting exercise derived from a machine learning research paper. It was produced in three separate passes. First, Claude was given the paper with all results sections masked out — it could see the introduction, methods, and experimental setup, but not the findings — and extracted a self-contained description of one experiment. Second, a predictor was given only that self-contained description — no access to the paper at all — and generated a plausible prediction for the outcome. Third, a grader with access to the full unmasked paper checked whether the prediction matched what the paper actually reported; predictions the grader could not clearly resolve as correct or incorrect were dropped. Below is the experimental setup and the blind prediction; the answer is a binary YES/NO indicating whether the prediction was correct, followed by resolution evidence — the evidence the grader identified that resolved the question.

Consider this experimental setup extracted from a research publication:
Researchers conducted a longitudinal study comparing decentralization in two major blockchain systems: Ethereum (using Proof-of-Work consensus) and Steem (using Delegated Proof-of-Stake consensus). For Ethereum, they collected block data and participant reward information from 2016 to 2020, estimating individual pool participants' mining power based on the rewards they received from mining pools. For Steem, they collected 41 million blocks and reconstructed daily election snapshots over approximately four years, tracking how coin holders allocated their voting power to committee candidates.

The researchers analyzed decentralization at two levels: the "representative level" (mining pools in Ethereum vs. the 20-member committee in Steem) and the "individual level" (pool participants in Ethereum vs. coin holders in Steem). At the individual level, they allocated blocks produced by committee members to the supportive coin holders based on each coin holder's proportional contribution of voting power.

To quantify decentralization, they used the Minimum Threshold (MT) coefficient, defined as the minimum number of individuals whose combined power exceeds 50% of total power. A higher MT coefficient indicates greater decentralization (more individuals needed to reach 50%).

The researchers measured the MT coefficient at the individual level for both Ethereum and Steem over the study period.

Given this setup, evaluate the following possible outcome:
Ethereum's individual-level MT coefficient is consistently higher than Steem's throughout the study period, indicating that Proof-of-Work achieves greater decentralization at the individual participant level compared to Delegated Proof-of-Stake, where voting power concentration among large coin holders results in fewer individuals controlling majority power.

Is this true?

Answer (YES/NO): YES